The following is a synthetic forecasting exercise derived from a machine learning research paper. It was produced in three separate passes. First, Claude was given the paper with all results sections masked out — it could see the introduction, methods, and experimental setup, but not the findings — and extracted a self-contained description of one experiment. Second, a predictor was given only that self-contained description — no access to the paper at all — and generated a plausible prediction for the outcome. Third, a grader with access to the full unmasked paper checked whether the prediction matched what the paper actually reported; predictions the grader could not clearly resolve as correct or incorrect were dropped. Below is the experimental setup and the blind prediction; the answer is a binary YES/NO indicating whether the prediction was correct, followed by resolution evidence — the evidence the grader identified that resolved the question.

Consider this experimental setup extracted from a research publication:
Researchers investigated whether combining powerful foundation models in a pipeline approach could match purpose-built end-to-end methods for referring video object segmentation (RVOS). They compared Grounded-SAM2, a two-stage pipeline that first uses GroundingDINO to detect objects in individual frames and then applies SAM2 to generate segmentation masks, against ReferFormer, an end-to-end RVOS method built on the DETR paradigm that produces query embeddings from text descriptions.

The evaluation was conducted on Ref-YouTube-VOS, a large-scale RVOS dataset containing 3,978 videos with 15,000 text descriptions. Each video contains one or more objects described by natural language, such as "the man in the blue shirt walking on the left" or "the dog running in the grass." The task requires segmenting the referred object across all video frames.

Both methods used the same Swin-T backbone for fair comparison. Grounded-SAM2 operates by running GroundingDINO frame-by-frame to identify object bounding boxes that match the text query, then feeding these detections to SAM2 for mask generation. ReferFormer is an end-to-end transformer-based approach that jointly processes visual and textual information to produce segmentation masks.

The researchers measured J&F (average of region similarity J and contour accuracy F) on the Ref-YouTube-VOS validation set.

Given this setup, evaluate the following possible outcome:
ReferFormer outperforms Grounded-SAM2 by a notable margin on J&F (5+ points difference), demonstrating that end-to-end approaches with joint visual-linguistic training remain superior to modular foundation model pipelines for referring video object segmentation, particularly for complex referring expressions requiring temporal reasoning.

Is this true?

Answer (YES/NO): YES